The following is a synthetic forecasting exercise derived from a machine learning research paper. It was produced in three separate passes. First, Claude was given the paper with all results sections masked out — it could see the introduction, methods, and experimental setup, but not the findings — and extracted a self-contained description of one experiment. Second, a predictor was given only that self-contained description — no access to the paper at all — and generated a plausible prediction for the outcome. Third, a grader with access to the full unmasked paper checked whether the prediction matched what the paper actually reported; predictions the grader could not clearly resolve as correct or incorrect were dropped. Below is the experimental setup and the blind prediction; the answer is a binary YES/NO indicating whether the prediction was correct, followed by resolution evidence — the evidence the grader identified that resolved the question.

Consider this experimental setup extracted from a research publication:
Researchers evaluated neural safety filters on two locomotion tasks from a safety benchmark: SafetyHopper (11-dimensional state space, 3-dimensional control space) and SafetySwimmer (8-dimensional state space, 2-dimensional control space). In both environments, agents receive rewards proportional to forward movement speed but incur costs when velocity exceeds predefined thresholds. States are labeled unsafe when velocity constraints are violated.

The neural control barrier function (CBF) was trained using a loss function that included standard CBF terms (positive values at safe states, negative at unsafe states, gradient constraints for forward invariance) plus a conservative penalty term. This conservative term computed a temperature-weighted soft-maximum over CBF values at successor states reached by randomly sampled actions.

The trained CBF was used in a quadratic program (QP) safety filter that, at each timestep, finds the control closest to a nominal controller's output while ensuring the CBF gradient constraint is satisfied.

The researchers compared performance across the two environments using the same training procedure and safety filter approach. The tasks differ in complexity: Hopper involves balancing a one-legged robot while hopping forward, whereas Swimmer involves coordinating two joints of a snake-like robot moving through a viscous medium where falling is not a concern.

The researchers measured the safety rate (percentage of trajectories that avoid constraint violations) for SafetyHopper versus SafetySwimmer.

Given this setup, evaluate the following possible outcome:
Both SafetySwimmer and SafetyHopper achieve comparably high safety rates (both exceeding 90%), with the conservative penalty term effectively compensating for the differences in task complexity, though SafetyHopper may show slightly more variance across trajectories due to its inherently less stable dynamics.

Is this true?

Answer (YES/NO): NO